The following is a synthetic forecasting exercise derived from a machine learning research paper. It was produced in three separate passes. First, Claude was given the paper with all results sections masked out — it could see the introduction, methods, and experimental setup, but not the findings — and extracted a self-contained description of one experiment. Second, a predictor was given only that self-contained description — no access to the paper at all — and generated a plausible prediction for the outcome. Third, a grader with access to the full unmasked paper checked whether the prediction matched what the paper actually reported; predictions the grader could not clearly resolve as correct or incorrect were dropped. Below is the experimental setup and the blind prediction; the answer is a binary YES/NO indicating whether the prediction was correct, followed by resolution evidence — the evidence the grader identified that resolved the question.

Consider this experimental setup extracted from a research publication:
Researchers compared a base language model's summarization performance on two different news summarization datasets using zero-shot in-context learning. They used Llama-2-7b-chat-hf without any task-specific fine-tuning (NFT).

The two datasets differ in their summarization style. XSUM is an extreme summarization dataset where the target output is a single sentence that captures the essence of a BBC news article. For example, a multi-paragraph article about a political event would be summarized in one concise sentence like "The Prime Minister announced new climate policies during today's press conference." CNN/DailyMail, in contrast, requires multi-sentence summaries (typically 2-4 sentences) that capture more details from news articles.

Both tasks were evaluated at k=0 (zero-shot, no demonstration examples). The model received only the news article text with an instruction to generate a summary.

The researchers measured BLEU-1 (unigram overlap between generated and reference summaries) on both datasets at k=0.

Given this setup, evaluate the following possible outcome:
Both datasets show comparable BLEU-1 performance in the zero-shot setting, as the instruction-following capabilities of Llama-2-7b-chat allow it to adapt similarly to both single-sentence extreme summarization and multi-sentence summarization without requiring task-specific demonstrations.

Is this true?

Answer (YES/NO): NO